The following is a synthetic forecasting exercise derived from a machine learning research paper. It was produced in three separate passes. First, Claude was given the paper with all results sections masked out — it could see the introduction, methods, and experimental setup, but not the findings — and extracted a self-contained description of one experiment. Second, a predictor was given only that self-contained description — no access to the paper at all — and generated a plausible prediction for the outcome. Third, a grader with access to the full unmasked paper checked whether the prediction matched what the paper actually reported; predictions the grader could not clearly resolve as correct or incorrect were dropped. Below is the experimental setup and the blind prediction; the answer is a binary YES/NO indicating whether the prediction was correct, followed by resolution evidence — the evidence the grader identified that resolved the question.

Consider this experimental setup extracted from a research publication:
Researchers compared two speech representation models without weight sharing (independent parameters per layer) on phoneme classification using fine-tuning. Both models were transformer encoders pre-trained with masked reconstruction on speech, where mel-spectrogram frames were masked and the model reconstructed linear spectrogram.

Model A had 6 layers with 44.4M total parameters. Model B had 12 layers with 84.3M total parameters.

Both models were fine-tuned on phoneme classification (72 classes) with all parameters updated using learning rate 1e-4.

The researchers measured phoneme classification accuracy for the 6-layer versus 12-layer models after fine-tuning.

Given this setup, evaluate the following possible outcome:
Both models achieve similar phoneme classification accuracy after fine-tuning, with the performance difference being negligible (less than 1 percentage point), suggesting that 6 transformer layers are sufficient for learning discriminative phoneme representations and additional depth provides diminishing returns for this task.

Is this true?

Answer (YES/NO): YES